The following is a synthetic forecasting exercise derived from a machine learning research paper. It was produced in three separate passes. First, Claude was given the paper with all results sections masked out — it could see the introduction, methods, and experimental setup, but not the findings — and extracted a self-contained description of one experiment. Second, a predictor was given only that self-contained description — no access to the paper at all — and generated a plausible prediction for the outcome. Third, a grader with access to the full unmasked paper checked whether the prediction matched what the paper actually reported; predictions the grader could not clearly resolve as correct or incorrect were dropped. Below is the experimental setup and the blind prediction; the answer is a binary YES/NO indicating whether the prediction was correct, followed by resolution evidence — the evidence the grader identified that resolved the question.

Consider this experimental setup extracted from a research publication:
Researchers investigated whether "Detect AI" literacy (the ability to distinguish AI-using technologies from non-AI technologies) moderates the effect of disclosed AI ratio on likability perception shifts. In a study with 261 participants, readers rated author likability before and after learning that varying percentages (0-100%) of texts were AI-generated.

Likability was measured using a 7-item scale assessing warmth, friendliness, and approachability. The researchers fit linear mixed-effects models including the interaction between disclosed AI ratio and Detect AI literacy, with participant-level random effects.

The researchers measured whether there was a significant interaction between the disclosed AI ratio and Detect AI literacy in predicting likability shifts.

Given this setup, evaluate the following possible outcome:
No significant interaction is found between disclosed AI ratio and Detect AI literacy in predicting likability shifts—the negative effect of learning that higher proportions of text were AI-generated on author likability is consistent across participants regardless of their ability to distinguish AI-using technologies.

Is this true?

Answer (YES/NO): NO